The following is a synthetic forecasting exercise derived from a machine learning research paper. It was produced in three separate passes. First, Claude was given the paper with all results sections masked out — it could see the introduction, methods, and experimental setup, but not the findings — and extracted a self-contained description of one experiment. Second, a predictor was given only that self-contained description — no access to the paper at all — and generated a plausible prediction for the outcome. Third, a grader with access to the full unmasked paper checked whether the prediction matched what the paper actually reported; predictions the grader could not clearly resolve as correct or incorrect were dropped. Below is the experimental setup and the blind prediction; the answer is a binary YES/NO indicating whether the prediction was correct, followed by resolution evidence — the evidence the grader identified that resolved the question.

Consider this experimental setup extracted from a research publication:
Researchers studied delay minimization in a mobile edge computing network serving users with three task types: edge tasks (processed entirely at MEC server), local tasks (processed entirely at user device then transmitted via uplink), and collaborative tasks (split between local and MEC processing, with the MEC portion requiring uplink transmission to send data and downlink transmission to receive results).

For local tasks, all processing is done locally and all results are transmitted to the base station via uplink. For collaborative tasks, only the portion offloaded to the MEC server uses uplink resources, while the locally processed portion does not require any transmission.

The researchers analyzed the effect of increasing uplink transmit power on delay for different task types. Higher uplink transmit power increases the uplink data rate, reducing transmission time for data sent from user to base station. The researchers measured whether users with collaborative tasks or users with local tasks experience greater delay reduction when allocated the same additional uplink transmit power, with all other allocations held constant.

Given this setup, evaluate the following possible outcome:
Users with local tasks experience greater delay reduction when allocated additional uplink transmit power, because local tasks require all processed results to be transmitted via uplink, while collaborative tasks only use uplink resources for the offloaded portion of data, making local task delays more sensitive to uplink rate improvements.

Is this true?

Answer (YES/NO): YES